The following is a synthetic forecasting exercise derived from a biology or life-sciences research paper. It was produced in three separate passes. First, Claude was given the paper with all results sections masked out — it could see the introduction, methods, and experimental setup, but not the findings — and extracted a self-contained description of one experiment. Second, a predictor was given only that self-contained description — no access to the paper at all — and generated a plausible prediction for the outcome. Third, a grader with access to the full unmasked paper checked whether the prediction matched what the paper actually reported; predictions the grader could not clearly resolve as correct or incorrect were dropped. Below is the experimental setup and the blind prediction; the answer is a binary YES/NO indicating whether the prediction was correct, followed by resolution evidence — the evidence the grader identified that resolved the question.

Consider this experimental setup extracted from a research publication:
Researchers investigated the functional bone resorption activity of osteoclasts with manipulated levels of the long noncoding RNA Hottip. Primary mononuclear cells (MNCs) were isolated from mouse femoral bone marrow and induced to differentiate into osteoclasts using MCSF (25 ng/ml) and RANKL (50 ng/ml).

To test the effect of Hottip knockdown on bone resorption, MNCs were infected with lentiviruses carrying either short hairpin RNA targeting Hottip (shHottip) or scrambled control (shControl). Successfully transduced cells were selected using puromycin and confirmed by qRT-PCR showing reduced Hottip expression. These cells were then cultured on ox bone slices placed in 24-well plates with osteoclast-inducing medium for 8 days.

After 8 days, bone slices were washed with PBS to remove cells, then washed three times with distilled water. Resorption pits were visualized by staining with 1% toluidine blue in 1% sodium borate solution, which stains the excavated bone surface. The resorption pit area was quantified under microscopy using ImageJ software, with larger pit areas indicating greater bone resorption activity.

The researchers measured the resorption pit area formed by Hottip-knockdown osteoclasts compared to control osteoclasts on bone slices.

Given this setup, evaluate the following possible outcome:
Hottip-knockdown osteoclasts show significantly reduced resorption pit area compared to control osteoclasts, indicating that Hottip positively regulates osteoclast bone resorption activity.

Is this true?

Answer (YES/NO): NO